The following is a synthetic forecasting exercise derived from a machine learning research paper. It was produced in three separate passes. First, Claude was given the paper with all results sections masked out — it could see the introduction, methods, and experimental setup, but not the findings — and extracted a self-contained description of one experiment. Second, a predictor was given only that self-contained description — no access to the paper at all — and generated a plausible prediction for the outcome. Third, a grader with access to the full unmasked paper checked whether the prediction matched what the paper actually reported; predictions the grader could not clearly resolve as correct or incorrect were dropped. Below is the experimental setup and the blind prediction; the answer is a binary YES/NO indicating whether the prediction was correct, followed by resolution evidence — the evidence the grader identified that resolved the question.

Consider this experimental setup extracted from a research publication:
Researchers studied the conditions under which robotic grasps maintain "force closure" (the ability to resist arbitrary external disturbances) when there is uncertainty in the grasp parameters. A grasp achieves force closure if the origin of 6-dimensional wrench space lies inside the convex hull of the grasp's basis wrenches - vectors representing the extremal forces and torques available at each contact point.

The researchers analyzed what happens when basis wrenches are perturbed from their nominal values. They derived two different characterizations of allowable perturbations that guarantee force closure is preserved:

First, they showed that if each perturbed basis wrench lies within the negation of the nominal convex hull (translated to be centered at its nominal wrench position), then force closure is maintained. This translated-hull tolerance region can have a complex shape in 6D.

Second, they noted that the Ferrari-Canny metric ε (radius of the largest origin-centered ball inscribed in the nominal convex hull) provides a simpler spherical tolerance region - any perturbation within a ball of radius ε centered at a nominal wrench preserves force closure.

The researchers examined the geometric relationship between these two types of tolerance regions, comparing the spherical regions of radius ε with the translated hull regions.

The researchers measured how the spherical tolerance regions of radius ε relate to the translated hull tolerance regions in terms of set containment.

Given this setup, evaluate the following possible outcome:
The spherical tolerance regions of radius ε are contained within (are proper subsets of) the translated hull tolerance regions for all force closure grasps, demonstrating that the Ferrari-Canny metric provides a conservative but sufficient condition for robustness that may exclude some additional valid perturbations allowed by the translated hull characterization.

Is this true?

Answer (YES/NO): YES